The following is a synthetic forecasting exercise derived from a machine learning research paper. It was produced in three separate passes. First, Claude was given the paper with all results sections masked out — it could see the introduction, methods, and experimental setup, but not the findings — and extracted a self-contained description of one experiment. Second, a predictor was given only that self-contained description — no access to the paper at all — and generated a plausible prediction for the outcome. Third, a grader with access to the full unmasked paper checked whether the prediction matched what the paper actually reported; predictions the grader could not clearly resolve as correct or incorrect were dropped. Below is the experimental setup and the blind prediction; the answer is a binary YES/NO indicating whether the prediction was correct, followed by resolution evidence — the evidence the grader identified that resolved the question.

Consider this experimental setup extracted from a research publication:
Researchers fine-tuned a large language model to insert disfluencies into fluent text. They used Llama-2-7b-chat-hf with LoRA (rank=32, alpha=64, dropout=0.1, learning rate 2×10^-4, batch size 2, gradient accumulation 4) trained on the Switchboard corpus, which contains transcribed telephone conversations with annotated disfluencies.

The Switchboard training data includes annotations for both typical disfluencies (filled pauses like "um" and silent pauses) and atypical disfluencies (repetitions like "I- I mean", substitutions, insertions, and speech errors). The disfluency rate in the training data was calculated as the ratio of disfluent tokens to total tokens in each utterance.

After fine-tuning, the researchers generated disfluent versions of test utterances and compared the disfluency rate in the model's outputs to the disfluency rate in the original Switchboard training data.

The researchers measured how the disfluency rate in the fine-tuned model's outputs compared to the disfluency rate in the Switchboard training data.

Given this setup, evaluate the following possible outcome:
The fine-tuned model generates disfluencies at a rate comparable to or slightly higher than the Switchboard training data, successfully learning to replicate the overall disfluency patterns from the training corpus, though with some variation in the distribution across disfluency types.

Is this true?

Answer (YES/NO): YES